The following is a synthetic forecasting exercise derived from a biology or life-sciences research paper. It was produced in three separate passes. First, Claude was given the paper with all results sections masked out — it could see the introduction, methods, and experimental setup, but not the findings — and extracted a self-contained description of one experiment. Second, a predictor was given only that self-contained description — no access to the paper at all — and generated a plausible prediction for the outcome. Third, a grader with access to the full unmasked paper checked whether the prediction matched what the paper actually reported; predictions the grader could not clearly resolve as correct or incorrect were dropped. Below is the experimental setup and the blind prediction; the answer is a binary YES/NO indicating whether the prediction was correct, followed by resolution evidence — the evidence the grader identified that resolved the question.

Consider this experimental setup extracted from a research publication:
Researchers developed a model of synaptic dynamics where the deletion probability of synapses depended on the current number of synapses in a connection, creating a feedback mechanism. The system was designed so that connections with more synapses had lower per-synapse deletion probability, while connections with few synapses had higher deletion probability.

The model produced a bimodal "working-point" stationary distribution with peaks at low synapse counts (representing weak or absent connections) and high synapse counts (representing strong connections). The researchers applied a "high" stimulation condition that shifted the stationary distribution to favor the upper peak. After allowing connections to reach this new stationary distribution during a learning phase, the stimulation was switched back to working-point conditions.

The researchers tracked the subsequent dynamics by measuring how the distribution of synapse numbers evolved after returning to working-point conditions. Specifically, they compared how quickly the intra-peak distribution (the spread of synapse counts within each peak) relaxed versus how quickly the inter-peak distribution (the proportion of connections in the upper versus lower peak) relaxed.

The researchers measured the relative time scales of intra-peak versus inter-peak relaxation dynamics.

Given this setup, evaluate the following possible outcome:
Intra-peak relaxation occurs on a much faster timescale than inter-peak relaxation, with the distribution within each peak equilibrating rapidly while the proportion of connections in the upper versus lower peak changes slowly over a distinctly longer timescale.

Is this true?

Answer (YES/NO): YES